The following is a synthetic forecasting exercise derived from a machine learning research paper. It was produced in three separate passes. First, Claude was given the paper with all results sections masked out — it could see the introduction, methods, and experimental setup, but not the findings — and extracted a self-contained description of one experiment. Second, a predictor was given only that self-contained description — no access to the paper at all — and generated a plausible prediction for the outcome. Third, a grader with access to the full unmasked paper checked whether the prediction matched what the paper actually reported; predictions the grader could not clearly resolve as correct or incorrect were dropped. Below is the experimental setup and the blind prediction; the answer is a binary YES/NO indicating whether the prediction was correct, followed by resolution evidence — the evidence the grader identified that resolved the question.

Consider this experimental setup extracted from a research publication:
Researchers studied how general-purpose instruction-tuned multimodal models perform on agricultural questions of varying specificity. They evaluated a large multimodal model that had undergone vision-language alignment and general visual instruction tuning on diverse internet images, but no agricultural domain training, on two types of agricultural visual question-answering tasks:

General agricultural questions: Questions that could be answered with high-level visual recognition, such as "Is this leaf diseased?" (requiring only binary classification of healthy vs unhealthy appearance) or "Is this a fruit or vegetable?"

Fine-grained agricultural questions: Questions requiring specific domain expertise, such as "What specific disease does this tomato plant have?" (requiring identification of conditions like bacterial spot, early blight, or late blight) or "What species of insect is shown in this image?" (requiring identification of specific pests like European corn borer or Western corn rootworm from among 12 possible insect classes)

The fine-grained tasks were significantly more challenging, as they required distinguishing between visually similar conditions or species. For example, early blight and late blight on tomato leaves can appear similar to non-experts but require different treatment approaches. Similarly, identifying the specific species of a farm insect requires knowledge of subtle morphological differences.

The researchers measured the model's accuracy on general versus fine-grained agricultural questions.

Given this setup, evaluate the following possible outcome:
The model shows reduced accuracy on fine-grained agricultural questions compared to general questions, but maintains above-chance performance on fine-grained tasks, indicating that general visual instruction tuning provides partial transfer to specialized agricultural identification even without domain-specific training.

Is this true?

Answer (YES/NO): NO